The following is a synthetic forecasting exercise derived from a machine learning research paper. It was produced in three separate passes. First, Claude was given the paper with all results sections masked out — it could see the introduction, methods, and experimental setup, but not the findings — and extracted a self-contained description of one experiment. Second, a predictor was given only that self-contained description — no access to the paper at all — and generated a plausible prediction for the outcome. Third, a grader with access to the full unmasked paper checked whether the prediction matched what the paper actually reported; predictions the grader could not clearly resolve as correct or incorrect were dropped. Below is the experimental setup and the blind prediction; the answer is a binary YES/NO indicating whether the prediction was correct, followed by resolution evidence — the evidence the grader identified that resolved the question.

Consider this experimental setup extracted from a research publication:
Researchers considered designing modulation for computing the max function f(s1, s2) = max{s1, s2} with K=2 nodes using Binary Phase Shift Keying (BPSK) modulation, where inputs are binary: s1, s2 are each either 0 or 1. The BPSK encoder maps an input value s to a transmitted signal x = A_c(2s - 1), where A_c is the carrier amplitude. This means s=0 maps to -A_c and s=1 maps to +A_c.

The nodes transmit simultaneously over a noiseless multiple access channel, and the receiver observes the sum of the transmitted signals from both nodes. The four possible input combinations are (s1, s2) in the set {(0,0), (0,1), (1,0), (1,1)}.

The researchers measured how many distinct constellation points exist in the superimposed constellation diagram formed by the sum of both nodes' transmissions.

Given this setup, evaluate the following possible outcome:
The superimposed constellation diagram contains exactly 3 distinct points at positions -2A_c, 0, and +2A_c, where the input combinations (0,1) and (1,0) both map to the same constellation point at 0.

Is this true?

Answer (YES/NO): YES